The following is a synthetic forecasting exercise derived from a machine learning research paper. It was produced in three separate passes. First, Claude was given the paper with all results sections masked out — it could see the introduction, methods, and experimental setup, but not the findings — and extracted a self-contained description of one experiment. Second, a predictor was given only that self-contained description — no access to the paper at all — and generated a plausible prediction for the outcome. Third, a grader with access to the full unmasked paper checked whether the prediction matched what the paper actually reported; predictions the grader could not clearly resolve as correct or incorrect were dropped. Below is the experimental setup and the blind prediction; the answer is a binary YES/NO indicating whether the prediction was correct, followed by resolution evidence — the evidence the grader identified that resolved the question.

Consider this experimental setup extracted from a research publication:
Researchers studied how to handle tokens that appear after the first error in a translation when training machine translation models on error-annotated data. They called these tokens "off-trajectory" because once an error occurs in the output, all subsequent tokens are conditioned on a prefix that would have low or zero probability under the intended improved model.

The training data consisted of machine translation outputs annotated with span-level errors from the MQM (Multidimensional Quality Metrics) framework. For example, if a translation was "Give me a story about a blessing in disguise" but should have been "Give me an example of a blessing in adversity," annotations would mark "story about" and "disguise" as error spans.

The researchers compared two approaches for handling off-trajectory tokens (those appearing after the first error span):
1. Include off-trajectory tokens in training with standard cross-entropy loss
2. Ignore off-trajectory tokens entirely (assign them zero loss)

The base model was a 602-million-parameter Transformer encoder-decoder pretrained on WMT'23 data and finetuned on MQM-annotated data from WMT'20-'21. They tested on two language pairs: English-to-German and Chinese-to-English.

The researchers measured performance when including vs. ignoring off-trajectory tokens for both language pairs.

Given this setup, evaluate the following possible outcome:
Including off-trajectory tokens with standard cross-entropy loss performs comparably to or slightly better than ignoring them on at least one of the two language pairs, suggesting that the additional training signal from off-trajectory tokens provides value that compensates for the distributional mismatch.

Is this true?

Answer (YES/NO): YES